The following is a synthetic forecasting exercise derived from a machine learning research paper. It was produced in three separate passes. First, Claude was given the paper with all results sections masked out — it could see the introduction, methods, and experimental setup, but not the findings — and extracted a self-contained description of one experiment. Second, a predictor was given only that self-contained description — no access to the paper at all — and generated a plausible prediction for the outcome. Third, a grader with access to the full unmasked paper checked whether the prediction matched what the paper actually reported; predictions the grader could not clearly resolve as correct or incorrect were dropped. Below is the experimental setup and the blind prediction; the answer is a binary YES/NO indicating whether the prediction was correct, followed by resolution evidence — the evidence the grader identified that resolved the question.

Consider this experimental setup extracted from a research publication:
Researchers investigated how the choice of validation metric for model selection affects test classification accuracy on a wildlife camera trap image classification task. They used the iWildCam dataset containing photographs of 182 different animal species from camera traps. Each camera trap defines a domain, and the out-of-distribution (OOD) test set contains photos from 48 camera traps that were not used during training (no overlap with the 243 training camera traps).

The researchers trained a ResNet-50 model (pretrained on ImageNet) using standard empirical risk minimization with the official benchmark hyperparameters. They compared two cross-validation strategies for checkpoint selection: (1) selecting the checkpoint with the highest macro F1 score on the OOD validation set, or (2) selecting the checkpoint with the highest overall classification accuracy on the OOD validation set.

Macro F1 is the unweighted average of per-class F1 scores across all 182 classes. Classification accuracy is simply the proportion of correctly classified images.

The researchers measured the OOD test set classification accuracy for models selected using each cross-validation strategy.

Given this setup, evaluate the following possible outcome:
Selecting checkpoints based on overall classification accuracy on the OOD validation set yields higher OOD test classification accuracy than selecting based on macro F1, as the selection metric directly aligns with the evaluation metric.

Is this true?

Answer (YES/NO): NO